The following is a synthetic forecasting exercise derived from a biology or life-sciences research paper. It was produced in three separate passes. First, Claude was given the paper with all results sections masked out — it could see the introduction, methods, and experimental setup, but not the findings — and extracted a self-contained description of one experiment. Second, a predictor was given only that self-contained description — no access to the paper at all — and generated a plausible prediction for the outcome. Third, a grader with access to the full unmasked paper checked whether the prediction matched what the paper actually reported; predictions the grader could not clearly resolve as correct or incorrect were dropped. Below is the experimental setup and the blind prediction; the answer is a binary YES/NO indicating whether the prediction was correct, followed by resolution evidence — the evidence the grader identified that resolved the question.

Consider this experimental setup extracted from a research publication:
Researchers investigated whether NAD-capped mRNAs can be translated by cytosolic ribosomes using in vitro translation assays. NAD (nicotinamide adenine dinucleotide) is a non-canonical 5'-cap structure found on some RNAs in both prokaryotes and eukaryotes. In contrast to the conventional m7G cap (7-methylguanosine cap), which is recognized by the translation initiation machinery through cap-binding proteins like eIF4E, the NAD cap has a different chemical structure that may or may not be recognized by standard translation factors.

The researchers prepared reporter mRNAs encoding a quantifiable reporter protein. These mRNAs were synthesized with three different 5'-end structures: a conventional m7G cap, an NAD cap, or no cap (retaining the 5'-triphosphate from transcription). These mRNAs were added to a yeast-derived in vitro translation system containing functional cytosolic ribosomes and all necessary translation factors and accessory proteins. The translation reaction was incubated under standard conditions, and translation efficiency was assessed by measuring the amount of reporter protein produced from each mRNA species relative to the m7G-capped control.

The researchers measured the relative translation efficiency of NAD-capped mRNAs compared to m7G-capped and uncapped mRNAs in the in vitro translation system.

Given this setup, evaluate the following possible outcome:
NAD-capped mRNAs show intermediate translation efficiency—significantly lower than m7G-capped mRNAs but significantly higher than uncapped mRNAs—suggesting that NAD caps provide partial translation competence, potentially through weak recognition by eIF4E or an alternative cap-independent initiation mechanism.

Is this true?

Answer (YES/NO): NO